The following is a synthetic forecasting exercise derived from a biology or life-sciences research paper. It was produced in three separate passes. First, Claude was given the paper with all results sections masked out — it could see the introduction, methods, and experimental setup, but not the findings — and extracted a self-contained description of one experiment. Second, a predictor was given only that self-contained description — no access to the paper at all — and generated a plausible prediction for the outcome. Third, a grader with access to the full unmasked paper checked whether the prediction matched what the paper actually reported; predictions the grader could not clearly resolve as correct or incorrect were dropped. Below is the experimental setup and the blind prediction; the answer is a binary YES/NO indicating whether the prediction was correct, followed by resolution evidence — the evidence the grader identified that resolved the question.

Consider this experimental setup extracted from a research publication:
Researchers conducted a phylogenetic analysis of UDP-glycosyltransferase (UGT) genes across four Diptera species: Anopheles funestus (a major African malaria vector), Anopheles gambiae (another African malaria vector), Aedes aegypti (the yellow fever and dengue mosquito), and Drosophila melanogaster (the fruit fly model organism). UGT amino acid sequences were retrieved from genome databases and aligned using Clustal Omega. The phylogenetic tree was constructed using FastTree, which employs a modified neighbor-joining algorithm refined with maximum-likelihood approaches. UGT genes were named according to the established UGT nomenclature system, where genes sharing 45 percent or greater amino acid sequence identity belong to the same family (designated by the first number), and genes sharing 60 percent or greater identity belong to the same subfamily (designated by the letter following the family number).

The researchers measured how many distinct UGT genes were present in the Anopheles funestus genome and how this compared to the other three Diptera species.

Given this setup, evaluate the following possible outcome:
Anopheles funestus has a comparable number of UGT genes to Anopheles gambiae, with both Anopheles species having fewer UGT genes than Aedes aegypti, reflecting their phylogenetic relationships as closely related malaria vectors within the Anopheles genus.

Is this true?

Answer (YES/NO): YES